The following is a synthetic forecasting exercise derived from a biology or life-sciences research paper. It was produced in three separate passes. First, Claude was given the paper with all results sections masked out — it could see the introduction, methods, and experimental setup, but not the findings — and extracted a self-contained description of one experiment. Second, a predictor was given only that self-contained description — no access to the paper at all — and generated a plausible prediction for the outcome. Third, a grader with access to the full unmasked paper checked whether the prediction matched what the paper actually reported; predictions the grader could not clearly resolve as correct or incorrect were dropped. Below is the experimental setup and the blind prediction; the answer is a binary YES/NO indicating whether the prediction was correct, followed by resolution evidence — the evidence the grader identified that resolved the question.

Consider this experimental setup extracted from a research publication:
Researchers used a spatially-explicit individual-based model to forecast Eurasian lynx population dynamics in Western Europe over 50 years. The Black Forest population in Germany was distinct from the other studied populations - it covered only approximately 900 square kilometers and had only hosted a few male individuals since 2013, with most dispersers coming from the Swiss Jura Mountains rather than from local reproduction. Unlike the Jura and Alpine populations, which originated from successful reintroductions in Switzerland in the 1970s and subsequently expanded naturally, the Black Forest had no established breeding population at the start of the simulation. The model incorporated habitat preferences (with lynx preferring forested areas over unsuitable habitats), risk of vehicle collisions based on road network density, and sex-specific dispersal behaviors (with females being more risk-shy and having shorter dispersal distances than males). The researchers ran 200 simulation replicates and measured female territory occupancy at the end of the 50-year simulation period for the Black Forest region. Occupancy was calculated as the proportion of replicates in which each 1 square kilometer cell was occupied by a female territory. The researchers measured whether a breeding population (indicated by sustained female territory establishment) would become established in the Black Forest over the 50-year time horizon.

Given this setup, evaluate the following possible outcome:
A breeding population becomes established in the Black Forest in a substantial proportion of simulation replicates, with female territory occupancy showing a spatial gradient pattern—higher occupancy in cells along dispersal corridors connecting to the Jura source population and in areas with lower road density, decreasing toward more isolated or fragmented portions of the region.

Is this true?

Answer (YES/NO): NO